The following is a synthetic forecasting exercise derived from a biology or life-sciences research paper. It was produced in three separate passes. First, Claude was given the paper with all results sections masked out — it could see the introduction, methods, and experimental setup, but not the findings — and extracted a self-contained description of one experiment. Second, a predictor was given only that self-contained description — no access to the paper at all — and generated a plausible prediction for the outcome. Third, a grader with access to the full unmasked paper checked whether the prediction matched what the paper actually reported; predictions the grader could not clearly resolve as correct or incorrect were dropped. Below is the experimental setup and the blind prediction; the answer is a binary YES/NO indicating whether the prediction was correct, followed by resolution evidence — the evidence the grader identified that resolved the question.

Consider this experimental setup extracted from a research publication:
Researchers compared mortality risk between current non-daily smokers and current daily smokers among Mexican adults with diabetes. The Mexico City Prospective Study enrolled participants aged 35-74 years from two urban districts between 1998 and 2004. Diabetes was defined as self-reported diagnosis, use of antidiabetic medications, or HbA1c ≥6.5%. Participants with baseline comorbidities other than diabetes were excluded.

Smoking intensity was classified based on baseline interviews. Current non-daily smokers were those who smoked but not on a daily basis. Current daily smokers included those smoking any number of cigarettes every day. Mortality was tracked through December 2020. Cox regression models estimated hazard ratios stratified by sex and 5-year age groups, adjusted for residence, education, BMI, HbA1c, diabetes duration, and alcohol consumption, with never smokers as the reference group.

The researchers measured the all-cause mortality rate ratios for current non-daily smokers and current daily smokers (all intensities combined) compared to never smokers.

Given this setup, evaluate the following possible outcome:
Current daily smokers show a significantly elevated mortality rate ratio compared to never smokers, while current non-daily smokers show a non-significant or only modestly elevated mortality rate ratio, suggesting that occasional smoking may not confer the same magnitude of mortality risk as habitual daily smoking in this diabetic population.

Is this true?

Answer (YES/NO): NO